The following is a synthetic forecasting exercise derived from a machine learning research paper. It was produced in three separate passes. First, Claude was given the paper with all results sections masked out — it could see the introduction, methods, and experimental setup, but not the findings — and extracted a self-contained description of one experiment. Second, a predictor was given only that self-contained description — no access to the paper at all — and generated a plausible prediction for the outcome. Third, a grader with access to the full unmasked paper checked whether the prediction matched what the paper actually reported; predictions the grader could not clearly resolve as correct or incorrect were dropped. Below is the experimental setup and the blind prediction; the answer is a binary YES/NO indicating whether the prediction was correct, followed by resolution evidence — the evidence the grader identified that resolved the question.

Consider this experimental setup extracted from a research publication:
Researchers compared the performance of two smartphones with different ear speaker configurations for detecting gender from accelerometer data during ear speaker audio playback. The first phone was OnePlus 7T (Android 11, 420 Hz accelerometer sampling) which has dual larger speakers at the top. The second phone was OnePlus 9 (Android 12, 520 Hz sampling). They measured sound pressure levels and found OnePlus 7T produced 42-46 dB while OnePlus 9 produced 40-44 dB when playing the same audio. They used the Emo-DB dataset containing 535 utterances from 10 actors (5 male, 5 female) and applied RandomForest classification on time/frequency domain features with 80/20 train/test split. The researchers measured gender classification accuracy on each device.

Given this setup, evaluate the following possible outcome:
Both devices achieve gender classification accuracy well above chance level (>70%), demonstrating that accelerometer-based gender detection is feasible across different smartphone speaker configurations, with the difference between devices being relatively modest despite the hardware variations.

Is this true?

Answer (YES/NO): NO